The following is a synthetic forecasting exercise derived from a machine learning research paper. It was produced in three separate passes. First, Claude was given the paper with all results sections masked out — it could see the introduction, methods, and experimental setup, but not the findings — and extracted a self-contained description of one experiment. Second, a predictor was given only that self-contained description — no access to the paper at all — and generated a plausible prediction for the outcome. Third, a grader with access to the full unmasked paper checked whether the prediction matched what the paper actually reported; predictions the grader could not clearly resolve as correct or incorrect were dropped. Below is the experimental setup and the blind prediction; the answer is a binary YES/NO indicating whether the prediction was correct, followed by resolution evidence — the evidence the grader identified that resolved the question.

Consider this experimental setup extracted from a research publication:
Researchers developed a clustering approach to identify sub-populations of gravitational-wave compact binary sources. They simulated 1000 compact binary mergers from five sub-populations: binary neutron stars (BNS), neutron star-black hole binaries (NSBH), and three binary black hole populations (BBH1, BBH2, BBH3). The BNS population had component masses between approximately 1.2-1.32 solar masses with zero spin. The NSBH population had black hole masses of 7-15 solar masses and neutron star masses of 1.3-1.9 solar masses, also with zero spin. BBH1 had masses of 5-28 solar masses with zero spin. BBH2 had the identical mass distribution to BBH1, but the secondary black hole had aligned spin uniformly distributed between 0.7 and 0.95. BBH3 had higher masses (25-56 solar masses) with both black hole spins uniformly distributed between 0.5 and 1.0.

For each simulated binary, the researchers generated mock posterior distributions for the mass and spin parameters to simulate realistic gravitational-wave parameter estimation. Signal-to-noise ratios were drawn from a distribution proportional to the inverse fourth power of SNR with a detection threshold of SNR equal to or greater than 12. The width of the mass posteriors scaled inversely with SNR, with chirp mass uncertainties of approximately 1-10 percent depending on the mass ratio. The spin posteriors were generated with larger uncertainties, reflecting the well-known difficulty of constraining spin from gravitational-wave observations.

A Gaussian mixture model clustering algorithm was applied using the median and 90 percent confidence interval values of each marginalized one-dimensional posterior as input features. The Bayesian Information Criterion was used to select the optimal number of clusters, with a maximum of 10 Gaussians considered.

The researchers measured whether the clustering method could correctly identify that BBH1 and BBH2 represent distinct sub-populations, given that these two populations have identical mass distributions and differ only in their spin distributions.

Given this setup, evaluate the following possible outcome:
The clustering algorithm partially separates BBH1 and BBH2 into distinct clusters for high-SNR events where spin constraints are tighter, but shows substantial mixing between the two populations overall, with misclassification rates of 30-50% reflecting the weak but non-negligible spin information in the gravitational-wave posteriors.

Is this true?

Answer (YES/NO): NO